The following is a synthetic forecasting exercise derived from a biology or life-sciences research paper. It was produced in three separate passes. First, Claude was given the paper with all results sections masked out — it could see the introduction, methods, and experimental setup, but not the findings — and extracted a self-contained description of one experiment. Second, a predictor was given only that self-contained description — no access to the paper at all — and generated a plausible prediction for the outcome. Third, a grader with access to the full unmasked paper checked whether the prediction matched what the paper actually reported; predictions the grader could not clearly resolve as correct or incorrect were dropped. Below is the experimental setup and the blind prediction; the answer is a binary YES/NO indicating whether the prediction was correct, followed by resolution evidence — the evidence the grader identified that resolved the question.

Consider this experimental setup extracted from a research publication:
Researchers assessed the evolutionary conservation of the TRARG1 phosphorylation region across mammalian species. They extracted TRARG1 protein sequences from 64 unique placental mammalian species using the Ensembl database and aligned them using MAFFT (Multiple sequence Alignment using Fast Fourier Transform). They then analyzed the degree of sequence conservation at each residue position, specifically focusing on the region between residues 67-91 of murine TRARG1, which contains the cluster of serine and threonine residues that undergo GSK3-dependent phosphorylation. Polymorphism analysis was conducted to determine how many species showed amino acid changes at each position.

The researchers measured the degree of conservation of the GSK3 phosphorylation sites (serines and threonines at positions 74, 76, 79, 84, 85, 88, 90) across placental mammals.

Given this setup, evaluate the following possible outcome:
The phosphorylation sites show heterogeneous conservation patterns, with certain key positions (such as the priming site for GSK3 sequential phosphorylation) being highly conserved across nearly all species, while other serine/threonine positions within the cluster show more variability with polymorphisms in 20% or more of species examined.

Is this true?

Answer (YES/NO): YES